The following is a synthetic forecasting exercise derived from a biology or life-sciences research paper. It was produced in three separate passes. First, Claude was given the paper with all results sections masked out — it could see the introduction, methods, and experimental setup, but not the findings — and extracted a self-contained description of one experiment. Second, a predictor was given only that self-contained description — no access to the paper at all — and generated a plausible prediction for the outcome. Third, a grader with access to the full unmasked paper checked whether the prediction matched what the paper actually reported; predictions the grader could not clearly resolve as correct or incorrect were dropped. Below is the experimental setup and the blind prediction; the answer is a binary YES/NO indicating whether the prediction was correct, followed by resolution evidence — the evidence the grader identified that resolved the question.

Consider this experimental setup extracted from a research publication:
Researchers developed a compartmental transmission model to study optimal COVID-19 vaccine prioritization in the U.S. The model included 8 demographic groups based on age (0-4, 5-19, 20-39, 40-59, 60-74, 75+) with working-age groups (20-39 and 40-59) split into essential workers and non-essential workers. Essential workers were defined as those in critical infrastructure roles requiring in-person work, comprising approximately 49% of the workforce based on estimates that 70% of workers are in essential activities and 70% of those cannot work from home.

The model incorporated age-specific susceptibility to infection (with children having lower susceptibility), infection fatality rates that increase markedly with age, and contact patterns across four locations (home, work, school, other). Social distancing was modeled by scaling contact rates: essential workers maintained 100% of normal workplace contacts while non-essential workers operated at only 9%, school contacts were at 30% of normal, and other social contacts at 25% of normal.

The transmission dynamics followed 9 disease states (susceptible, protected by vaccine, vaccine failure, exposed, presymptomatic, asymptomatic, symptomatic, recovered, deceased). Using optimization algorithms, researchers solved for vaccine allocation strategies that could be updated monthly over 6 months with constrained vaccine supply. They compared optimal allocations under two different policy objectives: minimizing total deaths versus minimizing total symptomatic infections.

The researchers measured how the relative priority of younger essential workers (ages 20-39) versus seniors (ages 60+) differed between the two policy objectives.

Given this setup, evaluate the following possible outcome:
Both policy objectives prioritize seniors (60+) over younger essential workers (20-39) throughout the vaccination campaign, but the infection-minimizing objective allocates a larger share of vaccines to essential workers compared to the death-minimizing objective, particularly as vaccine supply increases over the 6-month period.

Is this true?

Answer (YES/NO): NO